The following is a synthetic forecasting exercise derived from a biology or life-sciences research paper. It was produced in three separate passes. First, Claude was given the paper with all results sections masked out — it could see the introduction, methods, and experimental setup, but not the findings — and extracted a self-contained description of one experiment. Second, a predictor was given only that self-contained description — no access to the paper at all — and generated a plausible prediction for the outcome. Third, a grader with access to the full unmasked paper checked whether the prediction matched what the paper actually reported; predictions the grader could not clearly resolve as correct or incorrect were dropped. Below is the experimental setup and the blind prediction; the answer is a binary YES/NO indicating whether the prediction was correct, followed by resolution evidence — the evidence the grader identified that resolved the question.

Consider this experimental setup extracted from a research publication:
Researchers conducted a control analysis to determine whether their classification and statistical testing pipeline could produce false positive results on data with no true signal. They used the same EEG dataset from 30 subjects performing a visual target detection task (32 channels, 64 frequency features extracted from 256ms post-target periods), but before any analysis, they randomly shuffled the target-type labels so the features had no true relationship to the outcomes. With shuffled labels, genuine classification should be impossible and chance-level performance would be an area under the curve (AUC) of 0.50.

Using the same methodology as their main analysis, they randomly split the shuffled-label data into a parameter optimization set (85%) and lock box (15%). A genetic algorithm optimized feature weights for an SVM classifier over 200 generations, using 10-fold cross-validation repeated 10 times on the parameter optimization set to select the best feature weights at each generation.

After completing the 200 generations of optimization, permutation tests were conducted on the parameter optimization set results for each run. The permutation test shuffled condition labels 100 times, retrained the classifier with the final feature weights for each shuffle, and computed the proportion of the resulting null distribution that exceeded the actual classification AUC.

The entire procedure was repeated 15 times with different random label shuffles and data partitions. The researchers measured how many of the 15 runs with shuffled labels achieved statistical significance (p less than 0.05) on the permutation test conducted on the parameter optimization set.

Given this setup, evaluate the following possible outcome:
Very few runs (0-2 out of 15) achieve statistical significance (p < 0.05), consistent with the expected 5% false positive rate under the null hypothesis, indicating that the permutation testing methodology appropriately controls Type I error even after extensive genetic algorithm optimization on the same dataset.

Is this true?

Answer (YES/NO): NO